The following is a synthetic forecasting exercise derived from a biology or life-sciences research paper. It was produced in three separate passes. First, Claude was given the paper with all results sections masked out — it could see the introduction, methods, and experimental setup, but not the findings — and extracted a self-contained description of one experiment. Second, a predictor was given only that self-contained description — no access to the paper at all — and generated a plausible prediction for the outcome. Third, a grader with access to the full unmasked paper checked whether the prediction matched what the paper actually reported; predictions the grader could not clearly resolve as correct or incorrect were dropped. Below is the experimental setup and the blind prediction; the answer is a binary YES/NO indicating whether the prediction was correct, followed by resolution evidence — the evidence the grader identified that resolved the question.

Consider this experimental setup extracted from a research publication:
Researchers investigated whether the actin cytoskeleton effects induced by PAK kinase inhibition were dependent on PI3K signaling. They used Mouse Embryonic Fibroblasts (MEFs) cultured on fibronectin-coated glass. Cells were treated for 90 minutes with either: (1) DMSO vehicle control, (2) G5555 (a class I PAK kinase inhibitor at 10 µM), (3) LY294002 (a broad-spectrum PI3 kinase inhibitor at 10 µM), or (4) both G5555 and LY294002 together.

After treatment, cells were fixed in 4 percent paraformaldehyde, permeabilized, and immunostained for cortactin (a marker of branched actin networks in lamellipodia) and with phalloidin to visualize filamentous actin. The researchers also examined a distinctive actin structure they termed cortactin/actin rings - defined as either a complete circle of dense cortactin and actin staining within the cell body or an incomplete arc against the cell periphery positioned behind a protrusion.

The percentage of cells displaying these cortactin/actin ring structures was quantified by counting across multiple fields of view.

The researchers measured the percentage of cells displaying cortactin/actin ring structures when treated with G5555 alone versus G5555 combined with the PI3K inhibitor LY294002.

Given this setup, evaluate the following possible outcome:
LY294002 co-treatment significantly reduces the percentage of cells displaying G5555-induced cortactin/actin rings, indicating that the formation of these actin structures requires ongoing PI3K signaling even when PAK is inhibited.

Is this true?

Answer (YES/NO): YES